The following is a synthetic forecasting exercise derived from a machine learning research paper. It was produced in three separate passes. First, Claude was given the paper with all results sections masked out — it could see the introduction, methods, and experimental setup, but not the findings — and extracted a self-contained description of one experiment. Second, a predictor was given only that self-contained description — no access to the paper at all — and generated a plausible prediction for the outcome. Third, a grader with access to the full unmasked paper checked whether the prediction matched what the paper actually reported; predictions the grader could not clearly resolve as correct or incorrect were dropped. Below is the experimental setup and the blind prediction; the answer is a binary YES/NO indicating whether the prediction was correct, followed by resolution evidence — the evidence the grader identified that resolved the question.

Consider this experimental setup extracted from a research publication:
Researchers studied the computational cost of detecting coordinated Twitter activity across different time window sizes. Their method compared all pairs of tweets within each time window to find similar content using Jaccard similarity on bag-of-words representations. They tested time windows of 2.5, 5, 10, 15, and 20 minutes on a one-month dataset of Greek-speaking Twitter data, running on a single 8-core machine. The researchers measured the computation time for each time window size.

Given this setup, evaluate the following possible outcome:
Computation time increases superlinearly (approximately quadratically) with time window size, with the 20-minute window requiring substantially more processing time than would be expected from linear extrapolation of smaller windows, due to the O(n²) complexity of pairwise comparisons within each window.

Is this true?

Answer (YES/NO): NO